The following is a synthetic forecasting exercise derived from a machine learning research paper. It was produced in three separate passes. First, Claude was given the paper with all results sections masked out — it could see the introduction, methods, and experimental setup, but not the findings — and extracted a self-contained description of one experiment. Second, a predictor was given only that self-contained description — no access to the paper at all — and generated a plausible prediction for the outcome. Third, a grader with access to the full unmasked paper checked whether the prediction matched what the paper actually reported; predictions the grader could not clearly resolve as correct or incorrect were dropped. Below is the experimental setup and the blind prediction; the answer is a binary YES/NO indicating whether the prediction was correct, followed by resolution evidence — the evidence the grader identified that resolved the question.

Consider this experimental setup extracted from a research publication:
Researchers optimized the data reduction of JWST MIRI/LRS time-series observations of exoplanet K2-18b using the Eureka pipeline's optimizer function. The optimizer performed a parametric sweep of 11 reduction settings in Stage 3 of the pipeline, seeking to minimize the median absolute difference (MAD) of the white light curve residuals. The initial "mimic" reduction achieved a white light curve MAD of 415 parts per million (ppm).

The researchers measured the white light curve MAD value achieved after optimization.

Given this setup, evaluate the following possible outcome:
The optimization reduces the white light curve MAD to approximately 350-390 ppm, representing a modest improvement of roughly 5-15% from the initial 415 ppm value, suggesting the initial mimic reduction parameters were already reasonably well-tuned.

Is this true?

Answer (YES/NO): NO